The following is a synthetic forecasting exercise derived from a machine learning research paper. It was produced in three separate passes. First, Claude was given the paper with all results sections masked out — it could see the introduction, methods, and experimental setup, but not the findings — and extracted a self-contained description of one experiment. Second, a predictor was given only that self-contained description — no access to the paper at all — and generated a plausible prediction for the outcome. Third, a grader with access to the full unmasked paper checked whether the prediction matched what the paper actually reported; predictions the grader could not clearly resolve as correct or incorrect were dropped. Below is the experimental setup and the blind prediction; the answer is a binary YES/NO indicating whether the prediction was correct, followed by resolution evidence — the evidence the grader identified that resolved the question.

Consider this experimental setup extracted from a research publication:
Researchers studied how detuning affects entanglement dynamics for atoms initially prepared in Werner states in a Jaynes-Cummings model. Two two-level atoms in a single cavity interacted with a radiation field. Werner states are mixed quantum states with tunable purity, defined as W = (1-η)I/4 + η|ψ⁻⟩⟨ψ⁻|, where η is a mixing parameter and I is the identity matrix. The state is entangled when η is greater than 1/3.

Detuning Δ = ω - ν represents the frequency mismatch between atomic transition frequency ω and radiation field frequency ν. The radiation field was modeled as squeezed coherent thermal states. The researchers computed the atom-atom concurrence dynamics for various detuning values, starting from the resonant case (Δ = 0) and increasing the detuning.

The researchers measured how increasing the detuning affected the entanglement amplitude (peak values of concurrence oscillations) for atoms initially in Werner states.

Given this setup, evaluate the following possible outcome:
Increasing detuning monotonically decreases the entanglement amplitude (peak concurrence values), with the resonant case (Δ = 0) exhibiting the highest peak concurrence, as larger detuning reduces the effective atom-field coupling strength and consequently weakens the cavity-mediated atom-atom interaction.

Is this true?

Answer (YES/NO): YES